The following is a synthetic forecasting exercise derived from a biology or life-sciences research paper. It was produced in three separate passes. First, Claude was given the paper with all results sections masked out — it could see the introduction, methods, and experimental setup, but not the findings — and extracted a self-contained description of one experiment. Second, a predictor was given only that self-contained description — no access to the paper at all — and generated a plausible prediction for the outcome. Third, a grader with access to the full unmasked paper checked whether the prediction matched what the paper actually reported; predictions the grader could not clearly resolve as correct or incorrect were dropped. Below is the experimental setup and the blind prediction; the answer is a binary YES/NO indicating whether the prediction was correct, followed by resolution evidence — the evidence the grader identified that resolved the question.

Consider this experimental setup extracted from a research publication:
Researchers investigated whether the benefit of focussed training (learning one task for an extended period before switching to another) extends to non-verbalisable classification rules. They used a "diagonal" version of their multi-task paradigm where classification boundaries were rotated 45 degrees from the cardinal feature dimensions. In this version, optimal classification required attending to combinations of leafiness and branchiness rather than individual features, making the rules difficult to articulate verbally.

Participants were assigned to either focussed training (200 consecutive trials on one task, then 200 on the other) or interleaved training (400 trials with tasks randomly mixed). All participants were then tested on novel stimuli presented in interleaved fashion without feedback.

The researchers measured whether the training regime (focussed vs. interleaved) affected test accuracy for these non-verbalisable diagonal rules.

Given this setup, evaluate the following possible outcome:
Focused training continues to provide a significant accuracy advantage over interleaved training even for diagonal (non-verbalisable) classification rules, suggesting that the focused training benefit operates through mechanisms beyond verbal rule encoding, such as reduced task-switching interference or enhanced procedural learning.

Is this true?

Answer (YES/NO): NO